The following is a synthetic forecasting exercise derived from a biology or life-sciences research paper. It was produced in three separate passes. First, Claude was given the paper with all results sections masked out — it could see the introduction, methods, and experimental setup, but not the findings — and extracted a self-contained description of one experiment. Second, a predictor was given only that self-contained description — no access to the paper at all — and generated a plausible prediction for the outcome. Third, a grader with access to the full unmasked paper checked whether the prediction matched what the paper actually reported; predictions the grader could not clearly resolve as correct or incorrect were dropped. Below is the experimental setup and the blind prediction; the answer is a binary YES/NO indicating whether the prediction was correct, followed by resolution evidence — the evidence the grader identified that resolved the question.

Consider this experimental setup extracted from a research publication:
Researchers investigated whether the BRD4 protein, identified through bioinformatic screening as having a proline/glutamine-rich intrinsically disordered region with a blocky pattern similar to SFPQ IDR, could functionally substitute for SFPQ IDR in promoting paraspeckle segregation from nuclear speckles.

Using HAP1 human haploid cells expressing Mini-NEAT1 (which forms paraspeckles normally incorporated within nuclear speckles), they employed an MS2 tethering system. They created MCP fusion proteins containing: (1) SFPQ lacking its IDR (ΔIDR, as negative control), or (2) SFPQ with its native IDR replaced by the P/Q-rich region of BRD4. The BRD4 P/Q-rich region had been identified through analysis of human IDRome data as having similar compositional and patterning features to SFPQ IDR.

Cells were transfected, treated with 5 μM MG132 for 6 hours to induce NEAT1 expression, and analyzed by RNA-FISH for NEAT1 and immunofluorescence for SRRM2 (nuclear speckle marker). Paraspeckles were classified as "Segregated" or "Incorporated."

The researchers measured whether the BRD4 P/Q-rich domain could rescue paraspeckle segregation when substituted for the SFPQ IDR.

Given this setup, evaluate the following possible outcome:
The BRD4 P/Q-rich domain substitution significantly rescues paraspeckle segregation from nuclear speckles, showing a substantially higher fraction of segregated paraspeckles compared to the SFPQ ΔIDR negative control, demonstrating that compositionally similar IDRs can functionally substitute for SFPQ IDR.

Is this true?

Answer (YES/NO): YES